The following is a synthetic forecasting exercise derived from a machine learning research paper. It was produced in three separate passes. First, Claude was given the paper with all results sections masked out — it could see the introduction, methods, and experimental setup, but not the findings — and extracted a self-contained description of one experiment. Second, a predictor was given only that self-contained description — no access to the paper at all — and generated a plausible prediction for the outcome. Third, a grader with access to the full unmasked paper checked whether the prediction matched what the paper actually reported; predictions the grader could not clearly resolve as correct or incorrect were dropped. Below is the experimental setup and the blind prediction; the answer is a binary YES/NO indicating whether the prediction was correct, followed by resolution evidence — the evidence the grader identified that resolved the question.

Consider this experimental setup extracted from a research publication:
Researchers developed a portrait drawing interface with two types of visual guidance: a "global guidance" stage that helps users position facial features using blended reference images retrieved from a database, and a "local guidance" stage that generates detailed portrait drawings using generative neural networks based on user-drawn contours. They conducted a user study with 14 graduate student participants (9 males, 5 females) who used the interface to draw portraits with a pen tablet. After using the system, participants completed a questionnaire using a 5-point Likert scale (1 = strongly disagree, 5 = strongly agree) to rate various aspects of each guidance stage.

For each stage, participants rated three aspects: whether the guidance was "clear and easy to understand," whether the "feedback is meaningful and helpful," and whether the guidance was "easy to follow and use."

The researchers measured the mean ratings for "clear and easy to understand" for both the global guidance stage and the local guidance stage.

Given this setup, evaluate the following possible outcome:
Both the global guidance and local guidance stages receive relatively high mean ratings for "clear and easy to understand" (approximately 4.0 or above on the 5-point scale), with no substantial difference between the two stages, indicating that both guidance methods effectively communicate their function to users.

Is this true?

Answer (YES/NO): YES